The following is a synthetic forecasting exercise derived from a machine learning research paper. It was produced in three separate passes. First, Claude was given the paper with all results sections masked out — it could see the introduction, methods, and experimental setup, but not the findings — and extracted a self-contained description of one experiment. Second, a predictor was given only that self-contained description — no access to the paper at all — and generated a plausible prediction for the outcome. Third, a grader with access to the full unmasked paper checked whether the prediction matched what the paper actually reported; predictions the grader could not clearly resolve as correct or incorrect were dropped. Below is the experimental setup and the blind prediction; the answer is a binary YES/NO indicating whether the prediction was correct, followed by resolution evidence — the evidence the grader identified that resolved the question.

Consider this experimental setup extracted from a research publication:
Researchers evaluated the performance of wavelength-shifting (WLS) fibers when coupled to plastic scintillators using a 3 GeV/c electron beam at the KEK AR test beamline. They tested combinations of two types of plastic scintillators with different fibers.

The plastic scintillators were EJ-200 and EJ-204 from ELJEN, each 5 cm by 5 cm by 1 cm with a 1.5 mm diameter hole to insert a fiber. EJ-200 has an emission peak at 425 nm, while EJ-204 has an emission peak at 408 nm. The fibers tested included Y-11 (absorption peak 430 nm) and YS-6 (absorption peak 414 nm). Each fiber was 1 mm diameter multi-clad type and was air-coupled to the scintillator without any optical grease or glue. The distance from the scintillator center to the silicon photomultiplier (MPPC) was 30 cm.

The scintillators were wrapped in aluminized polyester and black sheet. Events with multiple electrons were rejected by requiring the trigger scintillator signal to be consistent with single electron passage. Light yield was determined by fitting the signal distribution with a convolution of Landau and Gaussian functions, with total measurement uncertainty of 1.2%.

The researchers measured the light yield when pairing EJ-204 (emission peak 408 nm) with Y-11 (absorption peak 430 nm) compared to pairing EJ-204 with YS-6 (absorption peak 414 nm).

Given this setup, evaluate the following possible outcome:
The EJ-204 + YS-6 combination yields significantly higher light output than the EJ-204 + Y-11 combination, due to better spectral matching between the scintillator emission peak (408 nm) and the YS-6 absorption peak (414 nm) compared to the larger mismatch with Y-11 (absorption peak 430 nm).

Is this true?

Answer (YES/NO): NO